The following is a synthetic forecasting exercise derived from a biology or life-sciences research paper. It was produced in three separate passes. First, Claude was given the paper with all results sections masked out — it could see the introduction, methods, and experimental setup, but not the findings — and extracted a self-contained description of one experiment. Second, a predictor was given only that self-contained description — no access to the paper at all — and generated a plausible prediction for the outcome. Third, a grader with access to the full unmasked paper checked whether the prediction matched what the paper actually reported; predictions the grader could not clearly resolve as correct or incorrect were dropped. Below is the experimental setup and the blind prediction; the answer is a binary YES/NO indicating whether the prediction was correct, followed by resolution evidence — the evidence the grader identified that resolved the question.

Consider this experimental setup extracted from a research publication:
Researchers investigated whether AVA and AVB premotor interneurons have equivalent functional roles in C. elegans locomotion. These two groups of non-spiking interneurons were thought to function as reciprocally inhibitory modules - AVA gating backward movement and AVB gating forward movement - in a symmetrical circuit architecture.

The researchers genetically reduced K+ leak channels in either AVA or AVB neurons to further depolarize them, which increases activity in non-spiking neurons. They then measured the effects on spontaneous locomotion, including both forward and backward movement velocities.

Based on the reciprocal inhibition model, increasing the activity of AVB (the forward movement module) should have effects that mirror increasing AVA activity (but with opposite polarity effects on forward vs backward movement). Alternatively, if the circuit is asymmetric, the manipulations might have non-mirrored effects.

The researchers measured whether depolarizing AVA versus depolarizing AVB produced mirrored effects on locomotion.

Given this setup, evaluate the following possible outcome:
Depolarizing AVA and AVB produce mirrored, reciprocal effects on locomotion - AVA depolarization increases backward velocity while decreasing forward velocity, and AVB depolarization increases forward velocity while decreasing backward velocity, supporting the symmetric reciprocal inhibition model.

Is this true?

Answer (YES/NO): NO